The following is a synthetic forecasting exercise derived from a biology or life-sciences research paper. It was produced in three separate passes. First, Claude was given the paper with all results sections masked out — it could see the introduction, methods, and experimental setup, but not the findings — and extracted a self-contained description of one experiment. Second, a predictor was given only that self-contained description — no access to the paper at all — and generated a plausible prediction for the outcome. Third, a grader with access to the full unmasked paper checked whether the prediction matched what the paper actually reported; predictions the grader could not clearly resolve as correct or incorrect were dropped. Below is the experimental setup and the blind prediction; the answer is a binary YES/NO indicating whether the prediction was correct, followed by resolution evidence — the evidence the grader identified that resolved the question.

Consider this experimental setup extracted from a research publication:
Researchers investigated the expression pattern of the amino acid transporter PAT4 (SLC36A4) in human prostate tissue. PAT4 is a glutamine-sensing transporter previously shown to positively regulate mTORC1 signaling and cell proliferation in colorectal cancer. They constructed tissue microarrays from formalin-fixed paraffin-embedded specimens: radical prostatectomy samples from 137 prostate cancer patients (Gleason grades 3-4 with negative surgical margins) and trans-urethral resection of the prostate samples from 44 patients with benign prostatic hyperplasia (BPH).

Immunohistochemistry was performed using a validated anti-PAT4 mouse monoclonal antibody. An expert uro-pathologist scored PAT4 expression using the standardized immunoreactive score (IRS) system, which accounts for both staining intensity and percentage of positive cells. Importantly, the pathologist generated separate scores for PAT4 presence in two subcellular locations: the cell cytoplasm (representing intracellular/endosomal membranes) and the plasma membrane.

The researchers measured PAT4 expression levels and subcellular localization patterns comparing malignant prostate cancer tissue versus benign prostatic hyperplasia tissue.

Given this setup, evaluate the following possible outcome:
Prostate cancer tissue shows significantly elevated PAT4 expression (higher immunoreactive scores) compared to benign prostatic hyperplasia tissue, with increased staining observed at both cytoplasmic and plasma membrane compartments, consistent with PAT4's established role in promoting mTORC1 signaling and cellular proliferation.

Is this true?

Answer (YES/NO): NO